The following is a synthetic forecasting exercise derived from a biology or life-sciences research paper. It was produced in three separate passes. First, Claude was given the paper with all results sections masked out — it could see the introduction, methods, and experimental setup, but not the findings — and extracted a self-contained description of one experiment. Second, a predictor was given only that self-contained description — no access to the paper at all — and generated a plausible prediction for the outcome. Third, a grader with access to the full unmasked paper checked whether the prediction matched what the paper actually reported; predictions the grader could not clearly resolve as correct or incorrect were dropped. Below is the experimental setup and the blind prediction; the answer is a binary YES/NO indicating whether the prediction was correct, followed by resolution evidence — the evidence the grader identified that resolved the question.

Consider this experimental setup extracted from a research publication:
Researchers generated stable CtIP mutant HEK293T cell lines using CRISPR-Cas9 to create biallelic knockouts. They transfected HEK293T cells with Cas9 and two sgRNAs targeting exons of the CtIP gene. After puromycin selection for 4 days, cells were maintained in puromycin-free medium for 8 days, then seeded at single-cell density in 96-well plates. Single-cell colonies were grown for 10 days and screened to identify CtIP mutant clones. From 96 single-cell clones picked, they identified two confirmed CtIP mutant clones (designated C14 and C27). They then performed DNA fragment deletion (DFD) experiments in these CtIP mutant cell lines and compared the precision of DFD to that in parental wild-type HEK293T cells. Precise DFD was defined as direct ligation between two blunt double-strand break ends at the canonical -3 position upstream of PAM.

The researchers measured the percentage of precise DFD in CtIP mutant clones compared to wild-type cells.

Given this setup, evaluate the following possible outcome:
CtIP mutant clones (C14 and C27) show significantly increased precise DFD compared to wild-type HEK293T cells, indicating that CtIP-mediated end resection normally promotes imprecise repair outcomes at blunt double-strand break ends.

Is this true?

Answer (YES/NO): YES